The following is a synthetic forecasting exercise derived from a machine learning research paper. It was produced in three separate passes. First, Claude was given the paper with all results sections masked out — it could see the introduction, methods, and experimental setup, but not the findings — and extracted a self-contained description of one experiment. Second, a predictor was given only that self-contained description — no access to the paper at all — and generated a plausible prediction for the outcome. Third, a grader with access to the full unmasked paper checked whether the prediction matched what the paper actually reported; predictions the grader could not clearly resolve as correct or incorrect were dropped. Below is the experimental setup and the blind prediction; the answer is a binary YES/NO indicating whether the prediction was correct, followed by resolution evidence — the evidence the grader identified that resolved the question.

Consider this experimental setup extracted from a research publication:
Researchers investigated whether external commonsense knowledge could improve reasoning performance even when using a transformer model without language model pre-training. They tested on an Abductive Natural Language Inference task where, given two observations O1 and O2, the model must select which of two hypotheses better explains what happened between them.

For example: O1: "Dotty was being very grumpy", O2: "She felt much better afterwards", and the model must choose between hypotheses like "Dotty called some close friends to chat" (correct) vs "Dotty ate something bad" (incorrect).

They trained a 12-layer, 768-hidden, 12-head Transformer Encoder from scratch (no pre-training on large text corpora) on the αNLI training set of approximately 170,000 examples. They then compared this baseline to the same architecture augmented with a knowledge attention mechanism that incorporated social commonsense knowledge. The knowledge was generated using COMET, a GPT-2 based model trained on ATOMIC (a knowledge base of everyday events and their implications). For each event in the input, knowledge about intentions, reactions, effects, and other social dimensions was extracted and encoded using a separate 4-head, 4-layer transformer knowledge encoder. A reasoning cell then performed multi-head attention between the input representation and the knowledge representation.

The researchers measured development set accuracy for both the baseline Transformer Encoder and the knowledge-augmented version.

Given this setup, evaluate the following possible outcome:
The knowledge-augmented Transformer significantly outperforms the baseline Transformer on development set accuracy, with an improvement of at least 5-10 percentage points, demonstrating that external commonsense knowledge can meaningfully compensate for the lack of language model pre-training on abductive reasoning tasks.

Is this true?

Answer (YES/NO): NO